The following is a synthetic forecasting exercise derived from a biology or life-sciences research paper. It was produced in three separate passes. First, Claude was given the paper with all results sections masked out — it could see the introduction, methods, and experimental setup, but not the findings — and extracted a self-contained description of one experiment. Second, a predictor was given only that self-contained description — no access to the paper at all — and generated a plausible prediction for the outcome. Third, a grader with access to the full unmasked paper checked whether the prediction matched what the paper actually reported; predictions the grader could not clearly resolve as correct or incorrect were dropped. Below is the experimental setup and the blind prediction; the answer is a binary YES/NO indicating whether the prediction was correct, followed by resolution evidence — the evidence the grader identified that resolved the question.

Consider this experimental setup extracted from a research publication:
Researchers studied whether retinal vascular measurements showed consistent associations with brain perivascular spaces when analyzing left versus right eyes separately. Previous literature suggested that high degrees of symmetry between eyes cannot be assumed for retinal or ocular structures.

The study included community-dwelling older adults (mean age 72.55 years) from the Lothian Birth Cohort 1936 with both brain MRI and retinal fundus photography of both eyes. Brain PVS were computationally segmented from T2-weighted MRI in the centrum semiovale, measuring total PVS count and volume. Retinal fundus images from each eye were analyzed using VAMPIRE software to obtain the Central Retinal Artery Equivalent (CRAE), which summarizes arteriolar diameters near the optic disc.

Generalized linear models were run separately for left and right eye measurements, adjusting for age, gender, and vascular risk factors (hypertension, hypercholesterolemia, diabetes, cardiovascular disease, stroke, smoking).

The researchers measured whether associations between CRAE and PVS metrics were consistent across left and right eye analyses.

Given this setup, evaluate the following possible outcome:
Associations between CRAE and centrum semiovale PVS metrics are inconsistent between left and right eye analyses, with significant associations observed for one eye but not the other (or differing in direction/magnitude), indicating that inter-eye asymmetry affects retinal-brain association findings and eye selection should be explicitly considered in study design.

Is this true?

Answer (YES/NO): YES